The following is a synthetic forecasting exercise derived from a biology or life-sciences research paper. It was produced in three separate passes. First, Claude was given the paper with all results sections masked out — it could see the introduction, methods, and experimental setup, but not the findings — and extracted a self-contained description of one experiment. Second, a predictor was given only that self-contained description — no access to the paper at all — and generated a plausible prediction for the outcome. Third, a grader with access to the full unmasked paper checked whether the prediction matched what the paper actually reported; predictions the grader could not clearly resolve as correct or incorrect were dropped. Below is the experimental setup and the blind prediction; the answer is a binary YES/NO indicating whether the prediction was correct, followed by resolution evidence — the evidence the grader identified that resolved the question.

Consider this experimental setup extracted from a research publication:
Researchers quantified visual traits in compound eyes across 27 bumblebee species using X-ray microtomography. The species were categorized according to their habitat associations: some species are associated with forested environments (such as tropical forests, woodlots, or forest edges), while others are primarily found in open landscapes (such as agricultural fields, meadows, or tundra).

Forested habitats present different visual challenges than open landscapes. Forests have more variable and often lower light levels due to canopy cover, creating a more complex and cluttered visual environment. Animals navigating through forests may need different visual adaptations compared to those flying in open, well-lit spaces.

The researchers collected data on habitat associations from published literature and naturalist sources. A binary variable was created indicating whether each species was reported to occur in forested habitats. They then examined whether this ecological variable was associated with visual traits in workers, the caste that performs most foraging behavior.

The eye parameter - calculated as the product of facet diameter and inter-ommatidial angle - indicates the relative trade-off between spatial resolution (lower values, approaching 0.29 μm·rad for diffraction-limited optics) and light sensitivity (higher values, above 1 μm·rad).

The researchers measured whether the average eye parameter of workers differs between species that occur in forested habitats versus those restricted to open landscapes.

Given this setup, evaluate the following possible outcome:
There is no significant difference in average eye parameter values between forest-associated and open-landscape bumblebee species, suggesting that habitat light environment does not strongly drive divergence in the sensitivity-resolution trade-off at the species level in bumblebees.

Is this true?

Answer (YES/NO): NO